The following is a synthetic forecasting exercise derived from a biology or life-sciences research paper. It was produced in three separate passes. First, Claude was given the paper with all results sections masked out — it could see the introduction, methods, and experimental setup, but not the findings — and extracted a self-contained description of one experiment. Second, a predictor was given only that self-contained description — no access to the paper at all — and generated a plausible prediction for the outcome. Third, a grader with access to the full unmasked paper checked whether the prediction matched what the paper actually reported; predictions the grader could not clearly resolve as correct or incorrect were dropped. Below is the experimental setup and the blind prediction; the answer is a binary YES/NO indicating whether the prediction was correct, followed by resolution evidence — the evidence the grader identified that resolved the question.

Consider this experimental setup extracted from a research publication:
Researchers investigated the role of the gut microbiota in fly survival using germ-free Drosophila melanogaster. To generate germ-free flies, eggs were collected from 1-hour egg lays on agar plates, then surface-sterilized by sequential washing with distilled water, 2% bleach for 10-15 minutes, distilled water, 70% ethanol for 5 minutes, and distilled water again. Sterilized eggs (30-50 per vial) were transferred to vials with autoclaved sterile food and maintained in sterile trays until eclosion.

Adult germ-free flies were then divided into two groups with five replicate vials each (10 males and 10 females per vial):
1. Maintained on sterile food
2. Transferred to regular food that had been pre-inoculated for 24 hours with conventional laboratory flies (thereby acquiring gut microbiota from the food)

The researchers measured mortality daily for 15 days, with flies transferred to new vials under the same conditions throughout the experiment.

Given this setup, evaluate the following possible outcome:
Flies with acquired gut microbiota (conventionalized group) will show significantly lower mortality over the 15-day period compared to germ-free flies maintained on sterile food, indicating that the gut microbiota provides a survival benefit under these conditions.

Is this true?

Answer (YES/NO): NO